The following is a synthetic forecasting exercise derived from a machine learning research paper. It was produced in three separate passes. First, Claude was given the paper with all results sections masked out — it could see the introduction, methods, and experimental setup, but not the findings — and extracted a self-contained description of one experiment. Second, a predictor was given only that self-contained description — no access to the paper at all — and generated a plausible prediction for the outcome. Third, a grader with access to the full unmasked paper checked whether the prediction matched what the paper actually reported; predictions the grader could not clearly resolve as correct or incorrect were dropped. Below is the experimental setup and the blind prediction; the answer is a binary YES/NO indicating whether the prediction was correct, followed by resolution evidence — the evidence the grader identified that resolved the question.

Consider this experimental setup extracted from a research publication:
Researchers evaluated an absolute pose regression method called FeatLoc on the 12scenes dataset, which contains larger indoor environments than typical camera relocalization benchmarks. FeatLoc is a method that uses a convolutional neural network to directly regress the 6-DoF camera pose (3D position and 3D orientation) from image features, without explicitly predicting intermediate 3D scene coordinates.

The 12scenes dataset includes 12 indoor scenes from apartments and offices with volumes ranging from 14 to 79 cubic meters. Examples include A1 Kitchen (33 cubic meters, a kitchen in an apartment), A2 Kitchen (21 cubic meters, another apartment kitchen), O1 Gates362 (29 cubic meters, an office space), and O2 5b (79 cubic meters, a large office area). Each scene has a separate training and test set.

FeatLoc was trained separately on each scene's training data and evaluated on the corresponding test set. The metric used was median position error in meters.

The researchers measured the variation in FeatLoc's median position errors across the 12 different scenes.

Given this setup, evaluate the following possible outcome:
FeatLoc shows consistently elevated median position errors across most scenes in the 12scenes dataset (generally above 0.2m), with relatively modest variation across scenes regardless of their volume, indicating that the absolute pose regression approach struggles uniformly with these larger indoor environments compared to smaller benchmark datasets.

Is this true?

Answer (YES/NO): NO